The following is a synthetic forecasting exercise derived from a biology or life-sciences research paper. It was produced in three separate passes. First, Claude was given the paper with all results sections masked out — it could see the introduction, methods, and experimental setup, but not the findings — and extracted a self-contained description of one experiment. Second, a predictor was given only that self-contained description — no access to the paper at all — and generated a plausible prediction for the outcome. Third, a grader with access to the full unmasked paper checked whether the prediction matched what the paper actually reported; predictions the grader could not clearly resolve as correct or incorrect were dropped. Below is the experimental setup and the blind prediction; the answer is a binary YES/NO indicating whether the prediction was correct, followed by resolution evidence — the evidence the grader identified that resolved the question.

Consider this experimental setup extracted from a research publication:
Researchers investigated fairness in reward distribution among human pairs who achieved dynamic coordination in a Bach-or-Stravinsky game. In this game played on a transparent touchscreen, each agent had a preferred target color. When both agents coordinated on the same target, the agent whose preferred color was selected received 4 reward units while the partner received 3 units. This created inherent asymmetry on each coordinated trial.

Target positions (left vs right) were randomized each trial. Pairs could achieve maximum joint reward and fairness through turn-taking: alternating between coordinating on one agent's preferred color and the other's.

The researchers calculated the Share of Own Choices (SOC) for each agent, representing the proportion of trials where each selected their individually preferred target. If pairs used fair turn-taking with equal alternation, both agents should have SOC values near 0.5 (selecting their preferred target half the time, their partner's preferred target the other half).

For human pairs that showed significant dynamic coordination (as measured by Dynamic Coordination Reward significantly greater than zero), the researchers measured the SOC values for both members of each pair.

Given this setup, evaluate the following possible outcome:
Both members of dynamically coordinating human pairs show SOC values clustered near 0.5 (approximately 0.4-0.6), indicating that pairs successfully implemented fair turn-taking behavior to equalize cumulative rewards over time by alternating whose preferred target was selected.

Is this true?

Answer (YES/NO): YES